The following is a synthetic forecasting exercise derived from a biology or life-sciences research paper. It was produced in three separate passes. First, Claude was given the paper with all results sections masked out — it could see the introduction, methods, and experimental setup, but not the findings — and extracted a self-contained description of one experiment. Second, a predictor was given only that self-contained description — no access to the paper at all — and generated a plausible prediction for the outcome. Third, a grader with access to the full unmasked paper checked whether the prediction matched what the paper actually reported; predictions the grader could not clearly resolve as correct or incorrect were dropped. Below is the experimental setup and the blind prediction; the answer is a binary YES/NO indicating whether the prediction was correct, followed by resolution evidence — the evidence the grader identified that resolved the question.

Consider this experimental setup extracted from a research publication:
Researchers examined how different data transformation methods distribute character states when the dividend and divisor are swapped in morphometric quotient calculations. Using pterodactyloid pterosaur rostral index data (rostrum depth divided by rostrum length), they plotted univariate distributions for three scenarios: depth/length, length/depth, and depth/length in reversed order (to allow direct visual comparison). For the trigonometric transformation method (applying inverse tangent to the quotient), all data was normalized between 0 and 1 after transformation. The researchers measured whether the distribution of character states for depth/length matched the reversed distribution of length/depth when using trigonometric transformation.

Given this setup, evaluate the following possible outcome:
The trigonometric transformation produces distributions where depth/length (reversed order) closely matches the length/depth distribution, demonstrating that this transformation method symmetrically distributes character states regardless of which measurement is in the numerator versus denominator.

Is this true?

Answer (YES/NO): YES